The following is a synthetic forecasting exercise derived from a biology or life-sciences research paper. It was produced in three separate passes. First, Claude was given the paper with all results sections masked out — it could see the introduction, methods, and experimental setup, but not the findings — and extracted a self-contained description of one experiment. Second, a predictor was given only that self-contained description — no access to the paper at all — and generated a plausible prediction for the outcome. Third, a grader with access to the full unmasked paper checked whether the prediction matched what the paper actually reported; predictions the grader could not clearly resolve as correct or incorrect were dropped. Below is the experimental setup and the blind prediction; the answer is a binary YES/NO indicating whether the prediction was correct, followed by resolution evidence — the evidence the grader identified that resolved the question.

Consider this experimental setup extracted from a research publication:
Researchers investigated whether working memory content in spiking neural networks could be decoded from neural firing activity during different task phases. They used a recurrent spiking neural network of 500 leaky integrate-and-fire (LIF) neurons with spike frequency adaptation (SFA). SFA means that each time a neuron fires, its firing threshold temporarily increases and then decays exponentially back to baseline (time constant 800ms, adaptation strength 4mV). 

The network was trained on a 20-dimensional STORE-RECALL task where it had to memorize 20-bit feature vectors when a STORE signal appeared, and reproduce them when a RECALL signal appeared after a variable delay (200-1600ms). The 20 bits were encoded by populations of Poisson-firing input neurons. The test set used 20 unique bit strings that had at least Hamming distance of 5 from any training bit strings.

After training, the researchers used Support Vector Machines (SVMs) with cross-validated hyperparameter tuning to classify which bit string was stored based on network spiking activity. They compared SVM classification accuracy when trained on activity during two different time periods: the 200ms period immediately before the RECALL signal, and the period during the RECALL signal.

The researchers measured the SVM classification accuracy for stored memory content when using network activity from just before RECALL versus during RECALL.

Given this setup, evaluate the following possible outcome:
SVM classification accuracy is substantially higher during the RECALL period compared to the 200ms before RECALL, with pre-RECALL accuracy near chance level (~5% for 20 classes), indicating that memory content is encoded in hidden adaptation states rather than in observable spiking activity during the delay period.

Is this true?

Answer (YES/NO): YES